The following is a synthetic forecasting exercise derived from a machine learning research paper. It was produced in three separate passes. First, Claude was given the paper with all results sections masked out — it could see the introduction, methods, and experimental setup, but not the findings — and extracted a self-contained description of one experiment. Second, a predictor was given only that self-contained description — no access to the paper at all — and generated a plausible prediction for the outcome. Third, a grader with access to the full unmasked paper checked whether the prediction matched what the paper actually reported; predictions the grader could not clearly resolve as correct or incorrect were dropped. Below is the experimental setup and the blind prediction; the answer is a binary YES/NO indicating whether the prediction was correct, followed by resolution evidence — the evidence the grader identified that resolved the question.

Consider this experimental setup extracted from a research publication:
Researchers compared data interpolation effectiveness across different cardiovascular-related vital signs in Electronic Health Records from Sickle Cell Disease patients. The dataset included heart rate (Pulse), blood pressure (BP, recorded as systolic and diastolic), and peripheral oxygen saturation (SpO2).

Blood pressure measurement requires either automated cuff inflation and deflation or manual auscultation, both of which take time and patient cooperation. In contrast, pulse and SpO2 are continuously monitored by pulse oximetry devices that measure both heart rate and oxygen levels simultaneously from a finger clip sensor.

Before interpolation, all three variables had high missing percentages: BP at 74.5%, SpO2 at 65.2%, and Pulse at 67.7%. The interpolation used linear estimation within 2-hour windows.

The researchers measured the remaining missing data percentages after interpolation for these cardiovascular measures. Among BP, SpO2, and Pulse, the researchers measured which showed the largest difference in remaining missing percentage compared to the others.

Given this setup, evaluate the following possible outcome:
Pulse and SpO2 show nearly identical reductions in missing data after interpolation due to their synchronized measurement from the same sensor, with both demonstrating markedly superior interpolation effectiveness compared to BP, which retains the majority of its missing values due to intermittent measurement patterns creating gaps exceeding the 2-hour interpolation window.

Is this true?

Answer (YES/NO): NO